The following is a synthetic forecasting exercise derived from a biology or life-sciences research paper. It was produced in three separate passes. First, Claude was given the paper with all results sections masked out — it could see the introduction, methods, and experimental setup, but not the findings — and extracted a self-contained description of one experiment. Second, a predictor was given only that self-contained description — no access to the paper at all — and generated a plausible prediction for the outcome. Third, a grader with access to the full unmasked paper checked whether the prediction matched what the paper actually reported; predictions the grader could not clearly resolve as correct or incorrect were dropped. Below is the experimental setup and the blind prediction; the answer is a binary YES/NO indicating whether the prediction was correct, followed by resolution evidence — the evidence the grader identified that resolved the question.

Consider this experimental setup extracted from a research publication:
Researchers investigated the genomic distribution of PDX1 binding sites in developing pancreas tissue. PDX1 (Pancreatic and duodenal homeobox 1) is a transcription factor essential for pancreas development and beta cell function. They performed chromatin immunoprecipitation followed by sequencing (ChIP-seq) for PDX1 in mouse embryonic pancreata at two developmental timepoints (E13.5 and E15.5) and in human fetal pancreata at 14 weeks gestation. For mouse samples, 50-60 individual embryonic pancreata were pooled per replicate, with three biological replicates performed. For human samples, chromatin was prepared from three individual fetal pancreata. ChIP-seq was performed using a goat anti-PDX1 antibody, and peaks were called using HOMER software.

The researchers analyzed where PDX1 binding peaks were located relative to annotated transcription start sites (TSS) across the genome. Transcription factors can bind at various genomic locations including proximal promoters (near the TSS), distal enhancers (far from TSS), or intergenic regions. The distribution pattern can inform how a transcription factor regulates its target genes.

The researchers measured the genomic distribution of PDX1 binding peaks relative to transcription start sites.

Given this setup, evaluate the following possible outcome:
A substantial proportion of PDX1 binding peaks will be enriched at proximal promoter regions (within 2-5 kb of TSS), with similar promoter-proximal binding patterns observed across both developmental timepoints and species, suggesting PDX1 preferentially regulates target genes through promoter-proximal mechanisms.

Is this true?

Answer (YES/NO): NO